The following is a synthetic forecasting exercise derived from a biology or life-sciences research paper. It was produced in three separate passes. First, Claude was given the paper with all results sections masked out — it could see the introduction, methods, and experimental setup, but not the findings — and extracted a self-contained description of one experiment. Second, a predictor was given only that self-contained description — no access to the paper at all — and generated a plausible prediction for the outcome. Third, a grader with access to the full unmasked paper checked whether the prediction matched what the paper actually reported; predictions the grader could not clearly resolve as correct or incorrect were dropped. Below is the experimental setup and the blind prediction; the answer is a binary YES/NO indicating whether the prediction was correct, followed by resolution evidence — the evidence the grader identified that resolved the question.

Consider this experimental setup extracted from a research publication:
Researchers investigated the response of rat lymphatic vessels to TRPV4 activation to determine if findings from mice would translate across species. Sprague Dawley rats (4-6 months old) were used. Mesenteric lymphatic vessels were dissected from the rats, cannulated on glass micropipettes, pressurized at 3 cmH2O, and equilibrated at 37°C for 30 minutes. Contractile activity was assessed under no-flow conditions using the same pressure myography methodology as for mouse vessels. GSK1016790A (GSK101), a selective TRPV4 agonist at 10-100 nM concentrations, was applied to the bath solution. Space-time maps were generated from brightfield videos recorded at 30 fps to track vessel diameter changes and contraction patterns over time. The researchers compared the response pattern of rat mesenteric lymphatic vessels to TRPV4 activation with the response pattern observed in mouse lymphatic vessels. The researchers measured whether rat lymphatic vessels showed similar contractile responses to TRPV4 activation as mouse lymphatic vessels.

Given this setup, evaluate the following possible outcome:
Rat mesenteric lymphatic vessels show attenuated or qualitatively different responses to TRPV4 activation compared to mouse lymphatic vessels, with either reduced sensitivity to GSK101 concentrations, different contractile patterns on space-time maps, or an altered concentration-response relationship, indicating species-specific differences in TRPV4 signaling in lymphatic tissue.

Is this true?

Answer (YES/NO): NO